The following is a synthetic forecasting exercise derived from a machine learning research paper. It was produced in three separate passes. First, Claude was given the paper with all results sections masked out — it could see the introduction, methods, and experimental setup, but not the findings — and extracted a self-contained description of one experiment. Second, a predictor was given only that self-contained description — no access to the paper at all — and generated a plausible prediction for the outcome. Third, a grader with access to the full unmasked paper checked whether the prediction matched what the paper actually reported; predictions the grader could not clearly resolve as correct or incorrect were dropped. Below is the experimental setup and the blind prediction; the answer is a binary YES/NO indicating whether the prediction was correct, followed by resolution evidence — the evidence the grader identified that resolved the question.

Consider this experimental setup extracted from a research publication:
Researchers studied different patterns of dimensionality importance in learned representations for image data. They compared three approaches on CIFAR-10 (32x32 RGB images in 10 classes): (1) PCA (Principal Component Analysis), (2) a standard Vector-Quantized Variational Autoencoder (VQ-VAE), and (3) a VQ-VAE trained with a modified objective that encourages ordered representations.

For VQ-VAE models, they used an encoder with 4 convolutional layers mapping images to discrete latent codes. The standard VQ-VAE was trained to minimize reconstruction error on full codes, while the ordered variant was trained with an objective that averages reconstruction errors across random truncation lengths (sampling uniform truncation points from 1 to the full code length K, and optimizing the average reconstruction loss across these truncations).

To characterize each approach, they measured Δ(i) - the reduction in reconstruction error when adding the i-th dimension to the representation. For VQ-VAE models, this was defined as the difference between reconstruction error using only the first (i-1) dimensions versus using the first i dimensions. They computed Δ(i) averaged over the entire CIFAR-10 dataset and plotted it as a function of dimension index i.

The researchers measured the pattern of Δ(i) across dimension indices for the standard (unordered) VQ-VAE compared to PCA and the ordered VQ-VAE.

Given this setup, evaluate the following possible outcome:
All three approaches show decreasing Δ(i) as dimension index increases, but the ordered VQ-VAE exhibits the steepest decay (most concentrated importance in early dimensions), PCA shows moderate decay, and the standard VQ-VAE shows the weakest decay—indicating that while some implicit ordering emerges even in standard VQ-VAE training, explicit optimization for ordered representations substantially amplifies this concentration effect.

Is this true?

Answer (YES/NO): NO